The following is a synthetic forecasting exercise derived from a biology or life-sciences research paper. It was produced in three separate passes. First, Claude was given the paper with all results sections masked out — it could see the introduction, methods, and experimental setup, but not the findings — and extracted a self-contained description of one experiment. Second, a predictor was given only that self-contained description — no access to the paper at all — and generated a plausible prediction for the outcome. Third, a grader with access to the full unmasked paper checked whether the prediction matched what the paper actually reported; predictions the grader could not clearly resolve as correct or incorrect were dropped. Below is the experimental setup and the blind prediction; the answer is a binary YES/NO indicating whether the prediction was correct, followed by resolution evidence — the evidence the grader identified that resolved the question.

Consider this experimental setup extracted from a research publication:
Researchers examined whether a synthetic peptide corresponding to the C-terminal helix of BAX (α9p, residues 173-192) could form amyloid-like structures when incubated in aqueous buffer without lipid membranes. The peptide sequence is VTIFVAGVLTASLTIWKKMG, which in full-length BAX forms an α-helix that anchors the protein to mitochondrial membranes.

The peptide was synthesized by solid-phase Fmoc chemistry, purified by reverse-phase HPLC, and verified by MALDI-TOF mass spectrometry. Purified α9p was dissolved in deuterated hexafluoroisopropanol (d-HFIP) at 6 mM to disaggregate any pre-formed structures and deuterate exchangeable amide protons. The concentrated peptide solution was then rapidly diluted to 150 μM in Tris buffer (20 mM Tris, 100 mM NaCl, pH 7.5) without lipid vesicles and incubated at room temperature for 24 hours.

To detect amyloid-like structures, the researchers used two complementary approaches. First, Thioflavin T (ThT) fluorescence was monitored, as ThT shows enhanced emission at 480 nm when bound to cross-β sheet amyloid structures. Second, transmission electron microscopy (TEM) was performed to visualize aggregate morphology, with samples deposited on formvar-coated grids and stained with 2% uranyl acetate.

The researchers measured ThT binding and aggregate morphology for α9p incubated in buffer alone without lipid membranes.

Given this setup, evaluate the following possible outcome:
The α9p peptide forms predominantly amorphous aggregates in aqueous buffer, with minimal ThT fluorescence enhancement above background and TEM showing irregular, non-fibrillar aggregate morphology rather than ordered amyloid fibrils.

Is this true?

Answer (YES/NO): NO